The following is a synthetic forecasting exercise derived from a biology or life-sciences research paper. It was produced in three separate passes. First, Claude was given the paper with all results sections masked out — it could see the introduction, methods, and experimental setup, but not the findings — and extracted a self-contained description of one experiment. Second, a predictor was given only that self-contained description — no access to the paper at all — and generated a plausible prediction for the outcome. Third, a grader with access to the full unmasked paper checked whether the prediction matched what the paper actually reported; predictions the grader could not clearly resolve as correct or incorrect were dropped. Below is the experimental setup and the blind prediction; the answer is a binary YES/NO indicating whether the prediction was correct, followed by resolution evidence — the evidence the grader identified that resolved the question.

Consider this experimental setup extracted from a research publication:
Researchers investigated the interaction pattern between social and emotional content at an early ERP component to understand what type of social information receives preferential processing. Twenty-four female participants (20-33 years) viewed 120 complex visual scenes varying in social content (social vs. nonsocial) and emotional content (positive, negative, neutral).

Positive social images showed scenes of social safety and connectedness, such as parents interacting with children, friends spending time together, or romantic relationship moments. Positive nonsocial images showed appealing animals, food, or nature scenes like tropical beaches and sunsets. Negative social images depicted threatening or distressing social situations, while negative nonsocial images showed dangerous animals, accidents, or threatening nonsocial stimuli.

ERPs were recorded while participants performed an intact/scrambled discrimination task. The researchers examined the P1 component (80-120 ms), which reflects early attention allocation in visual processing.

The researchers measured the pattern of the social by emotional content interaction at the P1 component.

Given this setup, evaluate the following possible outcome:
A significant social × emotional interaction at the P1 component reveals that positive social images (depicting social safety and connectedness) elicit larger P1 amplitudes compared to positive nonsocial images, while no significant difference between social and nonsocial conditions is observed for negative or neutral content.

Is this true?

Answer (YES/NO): YES